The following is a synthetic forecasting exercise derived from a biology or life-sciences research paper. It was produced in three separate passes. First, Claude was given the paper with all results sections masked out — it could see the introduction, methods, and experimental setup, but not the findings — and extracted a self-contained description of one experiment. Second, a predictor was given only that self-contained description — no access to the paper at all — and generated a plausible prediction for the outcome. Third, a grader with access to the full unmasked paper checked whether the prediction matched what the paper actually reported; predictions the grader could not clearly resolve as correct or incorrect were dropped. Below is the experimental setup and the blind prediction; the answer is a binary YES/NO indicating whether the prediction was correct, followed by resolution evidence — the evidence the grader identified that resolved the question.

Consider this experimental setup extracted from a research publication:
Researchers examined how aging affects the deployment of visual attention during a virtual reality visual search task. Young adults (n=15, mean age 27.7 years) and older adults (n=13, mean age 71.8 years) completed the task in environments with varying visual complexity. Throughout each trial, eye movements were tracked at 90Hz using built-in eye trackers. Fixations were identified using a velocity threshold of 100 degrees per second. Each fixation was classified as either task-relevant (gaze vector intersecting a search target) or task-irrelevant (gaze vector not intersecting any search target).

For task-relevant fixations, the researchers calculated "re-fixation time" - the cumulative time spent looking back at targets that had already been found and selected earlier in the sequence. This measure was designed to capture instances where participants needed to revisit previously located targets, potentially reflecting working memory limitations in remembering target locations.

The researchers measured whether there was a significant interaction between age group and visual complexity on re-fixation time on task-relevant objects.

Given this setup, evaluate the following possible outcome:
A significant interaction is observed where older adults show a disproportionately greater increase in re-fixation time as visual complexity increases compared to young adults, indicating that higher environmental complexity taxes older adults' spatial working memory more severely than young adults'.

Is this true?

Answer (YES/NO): YES